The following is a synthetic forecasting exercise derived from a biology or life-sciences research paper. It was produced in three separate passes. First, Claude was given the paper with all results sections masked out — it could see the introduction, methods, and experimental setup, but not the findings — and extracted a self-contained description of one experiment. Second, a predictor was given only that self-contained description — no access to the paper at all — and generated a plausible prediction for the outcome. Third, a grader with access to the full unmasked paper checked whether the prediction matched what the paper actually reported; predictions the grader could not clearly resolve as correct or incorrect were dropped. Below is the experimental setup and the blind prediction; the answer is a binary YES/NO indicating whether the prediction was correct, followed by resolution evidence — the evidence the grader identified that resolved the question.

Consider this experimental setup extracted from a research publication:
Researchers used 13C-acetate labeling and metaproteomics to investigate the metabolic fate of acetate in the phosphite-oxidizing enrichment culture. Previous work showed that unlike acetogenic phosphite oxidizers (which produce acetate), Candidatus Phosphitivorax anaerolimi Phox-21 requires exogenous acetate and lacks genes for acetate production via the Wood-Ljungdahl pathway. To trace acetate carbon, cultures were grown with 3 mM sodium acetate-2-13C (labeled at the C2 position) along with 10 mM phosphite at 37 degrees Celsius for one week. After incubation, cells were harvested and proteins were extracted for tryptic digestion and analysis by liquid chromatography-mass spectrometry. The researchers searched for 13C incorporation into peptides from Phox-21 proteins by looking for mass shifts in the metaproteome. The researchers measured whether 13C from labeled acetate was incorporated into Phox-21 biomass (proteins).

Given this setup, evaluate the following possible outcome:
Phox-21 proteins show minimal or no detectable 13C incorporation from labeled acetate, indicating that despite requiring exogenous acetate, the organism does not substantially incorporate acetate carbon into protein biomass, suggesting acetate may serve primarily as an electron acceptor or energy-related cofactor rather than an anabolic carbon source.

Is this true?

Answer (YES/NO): NO